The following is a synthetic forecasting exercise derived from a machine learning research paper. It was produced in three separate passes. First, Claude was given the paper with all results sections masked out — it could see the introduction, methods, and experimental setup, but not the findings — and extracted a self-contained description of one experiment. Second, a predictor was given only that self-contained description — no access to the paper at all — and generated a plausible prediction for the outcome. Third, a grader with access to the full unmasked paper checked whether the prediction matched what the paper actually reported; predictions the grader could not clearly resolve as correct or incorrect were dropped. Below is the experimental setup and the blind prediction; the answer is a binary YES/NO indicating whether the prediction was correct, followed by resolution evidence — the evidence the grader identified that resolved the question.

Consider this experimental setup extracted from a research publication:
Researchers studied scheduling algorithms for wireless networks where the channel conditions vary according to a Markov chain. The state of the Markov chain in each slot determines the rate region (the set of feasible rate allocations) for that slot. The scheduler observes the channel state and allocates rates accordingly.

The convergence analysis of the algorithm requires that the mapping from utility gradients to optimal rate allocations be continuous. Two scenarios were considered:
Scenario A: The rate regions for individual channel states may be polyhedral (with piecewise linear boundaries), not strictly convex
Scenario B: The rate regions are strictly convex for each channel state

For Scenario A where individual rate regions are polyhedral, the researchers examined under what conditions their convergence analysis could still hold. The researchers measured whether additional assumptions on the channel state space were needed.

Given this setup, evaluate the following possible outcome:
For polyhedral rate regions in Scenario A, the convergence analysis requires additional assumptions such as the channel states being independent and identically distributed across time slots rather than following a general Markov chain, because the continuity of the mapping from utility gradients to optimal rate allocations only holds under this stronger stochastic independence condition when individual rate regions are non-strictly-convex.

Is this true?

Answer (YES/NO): NO